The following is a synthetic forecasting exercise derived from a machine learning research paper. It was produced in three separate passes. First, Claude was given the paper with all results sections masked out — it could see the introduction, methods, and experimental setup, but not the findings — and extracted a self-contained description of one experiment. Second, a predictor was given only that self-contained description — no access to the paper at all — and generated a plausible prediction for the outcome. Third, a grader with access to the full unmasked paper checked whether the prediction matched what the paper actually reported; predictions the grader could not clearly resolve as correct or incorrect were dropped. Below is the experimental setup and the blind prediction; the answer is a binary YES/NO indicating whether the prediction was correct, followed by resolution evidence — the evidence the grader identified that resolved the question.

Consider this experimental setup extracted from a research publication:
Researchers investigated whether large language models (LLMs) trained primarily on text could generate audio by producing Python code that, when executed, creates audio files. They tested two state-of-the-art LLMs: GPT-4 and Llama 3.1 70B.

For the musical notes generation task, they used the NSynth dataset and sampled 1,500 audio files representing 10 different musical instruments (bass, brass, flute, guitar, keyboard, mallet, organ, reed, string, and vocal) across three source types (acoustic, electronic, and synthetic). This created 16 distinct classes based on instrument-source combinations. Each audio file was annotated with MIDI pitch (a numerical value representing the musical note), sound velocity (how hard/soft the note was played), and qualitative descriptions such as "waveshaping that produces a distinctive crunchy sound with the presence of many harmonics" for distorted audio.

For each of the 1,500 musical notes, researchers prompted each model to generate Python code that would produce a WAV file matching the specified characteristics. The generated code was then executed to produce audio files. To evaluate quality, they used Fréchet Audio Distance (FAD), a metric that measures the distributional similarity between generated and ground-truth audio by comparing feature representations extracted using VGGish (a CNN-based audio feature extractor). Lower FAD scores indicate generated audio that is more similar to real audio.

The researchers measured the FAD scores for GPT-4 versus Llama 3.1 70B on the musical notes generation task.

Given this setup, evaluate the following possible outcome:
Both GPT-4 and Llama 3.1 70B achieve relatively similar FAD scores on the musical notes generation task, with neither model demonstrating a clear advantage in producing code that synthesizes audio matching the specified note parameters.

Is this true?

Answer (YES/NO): NO